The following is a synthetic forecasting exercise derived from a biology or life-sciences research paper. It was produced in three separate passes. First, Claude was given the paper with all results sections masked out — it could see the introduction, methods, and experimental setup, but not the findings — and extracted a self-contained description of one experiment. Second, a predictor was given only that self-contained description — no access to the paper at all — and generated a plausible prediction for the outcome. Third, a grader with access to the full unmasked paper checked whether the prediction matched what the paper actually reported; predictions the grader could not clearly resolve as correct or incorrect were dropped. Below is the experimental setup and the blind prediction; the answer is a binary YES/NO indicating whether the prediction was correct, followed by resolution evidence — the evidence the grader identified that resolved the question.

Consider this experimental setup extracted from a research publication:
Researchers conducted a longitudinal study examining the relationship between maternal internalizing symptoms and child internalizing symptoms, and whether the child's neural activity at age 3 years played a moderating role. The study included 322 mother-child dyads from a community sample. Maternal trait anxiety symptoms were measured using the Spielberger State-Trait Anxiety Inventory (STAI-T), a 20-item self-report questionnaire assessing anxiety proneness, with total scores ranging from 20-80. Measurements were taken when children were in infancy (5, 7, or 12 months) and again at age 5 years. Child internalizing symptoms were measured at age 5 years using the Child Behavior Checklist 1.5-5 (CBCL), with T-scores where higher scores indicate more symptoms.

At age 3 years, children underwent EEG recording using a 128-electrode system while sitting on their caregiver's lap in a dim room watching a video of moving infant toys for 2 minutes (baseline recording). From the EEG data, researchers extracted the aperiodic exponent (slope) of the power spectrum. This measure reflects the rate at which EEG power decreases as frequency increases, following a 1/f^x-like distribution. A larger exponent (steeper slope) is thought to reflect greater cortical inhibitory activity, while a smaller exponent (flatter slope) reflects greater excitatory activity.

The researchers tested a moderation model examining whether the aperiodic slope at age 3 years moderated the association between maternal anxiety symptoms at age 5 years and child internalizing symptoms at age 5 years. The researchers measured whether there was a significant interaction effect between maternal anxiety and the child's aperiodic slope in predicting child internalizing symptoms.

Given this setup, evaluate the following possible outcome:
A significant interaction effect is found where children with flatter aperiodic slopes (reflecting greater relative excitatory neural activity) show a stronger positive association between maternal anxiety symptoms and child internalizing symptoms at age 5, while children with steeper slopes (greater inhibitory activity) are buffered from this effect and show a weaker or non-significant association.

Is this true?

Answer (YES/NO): NO